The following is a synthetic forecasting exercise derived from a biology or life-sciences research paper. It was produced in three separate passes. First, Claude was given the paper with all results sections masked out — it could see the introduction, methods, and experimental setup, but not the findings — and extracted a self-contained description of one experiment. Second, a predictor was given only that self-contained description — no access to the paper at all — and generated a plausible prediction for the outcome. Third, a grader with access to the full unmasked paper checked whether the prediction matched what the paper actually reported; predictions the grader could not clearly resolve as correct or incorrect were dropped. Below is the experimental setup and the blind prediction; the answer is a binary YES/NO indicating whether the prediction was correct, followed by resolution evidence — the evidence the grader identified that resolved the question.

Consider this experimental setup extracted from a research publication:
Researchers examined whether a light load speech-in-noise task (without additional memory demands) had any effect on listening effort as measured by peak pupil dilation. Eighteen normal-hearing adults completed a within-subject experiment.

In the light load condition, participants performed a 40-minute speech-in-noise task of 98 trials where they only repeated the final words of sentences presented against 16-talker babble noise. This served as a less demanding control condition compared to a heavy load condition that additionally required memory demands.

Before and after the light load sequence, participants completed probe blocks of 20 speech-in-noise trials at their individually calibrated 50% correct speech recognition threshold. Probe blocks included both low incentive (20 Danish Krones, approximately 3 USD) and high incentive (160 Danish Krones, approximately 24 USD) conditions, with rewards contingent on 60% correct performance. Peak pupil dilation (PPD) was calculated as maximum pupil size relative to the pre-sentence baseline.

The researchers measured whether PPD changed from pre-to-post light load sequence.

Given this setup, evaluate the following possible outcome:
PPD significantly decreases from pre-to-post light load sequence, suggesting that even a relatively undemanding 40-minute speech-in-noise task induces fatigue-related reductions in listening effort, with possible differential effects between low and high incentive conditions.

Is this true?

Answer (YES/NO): NO